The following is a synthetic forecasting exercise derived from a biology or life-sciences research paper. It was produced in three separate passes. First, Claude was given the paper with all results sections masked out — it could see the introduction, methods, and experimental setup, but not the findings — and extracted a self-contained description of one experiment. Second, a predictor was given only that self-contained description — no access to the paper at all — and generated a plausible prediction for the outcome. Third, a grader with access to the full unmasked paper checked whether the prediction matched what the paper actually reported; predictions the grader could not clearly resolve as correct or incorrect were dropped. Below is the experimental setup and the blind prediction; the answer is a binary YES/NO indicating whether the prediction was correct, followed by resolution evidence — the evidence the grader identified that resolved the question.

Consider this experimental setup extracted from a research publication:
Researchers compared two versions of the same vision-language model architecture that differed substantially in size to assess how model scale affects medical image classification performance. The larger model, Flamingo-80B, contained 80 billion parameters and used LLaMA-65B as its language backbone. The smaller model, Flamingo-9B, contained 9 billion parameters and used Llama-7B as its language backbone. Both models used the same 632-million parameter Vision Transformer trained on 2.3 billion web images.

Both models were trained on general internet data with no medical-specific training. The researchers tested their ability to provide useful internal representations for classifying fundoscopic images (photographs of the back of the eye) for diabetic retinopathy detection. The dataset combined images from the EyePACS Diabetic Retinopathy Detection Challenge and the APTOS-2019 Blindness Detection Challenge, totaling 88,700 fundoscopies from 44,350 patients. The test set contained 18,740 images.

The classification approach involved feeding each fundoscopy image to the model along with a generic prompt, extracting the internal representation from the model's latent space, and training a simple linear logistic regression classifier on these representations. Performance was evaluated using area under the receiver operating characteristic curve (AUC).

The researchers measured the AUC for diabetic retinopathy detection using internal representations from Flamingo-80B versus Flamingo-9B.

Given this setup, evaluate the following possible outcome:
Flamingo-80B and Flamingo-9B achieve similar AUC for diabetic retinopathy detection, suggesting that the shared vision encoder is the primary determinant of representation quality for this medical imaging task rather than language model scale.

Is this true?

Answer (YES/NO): NO